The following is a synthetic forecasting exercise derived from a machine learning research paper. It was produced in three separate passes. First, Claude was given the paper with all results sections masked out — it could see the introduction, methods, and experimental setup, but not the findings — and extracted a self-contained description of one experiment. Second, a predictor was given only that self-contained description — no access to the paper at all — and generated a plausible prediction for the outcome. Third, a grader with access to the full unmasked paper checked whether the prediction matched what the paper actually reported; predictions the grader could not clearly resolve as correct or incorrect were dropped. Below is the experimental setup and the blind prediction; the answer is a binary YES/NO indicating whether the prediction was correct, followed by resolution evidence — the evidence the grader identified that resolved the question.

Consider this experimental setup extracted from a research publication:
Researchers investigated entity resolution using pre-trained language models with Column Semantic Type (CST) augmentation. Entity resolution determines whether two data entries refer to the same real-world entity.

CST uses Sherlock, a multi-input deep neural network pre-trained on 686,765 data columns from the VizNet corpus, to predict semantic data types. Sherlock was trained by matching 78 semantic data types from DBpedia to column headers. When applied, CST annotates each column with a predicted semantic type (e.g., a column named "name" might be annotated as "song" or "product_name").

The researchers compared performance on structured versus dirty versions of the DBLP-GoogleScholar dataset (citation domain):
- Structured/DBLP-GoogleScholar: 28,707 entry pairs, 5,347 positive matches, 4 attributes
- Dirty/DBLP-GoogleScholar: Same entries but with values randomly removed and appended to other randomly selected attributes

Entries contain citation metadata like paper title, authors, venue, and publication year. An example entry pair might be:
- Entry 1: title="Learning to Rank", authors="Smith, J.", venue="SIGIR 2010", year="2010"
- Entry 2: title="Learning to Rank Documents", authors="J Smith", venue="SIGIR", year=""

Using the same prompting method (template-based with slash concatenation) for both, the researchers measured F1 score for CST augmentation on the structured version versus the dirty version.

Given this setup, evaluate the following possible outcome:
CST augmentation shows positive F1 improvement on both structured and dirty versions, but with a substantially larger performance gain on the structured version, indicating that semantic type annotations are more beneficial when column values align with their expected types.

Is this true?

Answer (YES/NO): NO